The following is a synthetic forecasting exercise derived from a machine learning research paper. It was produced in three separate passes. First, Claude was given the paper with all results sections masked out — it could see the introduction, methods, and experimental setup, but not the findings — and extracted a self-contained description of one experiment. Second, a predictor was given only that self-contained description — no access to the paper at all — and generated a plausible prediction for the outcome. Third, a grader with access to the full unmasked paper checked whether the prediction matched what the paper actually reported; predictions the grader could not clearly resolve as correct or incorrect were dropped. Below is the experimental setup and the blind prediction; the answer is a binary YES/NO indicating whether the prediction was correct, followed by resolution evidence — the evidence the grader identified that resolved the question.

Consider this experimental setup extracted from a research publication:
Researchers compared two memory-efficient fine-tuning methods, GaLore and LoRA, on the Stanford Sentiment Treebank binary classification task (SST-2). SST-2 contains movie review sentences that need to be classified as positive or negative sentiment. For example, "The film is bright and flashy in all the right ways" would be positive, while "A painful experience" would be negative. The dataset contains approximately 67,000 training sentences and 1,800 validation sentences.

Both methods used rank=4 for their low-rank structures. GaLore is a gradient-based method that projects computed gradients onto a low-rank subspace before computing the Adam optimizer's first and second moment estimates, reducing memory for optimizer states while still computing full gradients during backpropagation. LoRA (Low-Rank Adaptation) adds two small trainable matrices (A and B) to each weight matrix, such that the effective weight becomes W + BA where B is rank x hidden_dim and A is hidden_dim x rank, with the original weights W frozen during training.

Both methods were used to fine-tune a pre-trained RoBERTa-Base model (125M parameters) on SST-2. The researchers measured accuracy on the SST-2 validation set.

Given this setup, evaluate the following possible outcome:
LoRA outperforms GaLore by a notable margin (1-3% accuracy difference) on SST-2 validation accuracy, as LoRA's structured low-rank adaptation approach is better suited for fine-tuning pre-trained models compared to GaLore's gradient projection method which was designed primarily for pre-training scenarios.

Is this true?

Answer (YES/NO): NO